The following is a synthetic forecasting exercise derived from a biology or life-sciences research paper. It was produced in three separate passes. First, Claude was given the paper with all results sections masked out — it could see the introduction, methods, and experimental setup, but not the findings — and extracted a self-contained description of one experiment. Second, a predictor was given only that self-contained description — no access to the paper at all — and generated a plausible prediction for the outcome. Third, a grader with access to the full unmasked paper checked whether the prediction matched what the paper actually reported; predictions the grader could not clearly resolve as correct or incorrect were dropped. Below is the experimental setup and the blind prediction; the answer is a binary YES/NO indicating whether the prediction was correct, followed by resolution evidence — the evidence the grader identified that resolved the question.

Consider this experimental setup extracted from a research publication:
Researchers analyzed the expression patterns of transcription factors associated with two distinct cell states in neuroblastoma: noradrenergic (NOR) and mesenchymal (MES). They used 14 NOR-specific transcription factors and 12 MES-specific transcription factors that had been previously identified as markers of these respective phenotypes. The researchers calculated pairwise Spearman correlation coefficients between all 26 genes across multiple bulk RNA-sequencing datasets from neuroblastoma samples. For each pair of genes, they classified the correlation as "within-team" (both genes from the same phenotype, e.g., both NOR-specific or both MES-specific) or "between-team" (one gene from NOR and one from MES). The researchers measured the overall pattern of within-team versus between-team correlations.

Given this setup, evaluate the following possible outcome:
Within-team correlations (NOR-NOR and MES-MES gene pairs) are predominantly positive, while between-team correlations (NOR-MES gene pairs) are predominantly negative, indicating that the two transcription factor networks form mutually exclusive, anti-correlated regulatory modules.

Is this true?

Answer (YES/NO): YES